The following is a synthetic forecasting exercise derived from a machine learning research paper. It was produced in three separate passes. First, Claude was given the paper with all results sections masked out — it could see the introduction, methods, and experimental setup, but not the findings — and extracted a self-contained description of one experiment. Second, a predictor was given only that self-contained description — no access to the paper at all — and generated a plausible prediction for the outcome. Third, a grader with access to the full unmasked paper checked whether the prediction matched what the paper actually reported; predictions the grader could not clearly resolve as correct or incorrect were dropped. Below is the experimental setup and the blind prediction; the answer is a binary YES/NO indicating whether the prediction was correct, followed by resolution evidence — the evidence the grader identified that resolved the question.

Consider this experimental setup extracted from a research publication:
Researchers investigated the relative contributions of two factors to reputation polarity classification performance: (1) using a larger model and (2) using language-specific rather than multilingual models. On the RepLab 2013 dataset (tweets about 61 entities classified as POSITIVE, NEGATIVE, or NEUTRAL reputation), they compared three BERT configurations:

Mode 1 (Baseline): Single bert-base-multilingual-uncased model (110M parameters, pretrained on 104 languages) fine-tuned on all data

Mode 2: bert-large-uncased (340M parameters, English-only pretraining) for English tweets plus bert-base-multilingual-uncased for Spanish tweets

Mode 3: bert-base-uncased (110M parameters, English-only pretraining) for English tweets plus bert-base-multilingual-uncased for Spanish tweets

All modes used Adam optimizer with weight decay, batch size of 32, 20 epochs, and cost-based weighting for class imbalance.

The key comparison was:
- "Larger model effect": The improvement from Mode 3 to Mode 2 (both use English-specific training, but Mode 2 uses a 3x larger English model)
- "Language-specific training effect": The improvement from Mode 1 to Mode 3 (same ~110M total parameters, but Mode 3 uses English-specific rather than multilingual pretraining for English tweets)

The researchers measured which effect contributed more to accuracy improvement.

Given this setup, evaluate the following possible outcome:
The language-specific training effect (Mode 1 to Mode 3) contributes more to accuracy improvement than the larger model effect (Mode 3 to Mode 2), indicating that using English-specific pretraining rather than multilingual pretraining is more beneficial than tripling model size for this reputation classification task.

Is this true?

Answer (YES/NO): NO